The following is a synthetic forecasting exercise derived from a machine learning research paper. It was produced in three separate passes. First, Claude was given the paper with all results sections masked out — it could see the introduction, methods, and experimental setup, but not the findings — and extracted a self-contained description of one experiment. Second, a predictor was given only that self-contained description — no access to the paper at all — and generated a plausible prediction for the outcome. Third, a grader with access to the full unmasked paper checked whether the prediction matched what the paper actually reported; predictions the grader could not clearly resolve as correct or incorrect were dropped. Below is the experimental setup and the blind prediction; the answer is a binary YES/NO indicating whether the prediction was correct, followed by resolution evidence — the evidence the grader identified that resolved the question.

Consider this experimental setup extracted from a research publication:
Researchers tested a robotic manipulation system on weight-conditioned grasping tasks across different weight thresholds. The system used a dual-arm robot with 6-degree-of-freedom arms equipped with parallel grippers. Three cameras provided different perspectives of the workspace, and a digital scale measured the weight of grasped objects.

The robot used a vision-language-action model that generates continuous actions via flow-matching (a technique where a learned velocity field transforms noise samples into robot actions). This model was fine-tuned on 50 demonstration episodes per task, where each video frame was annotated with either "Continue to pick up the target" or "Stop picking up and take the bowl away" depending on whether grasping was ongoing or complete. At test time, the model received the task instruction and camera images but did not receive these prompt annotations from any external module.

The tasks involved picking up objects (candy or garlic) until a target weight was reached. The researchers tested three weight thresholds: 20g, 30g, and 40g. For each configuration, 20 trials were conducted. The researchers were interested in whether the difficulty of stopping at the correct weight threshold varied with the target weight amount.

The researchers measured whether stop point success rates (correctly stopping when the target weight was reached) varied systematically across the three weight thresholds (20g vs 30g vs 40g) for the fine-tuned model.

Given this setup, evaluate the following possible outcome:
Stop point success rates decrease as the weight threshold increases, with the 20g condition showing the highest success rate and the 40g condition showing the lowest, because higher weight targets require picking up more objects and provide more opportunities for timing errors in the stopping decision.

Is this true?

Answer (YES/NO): NO